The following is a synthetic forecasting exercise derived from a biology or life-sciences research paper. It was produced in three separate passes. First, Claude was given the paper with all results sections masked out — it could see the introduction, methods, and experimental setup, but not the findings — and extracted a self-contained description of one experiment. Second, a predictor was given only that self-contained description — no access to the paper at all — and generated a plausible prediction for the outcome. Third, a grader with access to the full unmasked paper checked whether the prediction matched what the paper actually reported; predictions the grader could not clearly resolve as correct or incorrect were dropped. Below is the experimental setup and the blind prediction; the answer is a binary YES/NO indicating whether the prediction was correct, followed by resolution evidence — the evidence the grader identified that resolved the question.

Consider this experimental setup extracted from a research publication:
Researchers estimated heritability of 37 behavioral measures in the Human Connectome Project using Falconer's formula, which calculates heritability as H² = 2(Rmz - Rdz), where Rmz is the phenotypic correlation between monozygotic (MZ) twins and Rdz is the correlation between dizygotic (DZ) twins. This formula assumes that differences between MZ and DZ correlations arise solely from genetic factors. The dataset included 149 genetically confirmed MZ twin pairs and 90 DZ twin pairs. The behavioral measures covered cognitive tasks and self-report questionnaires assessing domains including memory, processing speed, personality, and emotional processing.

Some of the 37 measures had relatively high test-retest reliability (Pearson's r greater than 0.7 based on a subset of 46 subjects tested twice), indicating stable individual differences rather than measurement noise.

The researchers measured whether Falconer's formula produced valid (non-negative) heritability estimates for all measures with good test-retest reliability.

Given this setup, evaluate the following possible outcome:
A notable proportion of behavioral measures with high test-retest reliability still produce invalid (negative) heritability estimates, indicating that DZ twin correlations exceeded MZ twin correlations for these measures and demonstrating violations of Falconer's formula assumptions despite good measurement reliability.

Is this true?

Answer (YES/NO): YES